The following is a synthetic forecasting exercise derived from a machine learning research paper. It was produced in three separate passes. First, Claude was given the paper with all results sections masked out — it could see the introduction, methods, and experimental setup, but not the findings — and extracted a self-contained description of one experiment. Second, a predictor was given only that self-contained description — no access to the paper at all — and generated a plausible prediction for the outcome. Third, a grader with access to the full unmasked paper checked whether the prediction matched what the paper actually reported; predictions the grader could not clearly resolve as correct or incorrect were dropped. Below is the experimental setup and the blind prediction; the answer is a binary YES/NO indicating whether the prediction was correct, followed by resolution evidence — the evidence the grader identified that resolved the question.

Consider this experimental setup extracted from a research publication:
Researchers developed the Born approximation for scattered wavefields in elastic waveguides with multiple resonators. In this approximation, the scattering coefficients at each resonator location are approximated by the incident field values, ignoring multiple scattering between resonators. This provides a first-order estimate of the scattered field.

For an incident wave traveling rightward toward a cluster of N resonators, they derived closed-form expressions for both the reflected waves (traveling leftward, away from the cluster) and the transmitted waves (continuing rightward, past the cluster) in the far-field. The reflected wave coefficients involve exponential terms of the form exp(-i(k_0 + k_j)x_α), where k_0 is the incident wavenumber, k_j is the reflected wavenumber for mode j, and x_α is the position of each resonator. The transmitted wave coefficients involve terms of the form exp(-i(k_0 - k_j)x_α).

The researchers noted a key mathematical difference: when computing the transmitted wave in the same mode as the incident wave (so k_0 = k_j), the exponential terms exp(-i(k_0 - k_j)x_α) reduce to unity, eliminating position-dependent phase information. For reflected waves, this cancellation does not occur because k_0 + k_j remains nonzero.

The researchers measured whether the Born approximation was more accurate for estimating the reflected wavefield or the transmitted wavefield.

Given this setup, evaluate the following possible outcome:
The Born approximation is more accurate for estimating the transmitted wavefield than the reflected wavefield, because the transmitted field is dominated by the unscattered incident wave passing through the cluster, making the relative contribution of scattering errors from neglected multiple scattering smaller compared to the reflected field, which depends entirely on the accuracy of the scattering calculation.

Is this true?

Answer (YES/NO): NO